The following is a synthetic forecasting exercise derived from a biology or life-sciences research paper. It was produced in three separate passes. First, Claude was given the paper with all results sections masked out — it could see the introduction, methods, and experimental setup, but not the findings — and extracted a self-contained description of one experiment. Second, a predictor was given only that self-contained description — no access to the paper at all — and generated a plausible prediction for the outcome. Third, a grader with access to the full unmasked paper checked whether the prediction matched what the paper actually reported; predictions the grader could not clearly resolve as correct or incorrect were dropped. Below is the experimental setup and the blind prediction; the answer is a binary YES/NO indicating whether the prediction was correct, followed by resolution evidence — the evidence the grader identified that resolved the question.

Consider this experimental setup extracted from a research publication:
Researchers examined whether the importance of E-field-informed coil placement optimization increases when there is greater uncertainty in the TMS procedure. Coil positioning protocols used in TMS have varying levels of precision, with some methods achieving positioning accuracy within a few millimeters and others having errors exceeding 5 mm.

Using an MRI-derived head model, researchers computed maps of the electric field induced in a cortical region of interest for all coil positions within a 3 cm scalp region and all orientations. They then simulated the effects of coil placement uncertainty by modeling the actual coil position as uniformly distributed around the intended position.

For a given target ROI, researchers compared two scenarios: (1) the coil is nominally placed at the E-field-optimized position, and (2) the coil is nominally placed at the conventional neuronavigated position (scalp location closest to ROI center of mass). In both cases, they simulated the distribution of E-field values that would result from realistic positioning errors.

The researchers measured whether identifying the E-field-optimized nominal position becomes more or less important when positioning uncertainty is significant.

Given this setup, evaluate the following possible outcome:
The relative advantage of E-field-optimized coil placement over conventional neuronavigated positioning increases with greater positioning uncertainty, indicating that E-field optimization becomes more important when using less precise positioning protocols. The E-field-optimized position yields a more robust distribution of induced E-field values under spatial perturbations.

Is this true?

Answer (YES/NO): YES